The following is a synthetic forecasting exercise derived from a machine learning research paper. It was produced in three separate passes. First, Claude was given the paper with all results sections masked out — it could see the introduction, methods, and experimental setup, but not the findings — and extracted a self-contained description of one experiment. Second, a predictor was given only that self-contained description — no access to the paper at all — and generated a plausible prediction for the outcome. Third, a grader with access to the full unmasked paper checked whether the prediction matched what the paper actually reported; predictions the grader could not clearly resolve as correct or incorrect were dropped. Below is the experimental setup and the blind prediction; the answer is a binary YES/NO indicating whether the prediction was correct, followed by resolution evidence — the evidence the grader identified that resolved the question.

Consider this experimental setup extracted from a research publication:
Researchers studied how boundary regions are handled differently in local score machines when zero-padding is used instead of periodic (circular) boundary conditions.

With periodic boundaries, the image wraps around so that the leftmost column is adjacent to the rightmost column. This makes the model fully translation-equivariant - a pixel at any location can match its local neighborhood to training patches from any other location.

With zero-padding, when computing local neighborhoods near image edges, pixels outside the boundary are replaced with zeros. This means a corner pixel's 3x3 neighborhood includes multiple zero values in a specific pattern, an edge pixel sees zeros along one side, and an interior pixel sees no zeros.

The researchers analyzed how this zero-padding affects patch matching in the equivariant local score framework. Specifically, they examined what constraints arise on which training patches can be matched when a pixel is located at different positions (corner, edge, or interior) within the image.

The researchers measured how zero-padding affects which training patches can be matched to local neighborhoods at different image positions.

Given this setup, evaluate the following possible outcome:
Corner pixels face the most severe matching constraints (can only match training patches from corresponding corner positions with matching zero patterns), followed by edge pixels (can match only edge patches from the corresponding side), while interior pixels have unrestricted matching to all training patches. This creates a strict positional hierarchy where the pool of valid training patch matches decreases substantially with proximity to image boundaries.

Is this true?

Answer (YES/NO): NO